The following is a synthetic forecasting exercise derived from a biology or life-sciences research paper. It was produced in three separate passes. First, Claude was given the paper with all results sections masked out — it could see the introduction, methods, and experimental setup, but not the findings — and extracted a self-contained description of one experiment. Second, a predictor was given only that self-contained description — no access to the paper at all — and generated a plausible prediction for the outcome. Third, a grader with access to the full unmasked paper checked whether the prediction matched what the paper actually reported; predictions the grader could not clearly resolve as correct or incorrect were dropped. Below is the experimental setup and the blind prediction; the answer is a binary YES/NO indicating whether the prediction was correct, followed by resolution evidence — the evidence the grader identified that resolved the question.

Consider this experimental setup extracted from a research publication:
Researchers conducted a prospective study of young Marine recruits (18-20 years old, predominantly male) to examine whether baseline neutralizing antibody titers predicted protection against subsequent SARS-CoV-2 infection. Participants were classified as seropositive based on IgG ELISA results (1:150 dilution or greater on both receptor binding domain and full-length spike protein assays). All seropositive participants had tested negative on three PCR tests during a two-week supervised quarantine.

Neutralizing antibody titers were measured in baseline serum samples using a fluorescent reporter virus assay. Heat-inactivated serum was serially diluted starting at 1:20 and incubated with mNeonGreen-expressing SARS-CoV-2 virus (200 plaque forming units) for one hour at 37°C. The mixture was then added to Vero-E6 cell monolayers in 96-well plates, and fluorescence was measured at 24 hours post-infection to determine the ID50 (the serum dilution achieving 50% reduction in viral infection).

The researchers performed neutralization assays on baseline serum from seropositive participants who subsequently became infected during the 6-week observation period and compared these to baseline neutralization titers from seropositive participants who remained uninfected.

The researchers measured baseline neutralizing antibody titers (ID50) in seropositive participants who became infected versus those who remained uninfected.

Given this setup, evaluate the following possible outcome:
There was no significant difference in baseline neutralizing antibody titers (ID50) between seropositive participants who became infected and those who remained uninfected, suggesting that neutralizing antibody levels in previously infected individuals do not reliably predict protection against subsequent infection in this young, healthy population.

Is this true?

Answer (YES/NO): NO